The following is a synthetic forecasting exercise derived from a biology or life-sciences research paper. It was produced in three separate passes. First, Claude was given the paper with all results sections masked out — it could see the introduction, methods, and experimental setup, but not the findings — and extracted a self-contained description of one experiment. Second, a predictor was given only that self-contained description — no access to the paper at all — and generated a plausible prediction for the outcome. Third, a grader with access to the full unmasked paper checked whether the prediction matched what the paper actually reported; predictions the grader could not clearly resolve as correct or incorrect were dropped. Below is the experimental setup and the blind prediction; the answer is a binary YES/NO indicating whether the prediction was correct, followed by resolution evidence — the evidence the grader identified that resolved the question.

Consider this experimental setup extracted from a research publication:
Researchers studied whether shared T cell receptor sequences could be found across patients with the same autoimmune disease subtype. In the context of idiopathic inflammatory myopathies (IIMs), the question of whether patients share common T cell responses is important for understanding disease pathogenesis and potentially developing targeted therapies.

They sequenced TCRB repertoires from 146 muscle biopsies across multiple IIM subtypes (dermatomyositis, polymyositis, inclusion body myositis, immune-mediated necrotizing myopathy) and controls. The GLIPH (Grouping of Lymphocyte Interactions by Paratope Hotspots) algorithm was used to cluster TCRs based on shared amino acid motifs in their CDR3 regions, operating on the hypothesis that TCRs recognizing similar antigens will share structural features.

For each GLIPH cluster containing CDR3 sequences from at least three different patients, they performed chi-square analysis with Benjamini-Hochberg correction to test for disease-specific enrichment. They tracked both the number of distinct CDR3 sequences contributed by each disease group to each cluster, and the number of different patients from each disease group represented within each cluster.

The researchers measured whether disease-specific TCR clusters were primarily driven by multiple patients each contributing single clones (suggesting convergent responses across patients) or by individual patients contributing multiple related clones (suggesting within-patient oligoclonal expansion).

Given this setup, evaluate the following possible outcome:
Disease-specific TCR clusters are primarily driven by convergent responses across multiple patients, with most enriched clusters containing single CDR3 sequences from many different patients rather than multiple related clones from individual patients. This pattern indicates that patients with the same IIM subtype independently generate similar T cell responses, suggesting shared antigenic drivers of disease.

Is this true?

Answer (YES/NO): NO